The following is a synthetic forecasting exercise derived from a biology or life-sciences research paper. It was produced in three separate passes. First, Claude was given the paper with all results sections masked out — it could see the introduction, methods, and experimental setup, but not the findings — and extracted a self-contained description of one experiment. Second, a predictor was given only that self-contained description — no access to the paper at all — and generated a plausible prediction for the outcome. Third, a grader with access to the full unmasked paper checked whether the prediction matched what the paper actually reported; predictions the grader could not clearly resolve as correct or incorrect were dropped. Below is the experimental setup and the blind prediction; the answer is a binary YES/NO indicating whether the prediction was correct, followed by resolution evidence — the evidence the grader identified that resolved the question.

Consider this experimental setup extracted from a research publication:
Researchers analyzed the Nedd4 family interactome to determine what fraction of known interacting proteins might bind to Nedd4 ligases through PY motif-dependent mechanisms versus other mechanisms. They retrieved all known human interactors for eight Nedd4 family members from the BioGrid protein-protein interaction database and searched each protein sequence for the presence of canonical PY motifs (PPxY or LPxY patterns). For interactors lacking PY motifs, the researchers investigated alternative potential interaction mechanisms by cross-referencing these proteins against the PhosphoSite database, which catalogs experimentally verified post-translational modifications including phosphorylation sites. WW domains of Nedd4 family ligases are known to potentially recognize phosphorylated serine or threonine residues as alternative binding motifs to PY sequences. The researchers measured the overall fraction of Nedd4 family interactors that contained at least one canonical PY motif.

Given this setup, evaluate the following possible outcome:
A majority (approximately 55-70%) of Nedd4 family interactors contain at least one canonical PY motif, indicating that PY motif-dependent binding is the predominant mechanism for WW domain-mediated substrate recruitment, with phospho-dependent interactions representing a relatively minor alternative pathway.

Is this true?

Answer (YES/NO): NO